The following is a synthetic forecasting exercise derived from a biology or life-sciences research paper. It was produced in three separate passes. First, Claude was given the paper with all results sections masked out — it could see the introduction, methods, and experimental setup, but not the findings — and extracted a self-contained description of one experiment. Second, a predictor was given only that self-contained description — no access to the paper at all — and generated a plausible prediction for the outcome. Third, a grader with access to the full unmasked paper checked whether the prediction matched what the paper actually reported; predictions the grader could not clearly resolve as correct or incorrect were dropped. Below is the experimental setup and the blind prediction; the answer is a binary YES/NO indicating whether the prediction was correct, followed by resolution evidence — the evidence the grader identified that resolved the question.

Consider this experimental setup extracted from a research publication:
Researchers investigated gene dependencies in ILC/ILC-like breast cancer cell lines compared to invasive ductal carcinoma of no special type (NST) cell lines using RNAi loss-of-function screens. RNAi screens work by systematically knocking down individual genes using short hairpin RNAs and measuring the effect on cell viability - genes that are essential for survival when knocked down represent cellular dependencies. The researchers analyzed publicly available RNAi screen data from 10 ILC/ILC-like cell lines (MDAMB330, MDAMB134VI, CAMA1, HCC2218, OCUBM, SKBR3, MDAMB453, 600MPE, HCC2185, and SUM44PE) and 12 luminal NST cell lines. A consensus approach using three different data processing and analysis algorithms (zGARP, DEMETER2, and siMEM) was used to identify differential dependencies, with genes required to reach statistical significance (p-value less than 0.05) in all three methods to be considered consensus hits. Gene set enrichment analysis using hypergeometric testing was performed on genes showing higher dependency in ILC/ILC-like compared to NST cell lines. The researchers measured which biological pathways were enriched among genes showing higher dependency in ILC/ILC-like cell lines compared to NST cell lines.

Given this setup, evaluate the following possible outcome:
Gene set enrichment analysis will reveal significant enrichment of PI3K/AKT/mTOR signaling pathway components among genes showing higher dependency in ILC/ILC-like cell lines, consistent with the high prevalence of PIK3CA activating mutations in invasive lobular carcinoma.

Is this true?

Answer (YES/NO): YES